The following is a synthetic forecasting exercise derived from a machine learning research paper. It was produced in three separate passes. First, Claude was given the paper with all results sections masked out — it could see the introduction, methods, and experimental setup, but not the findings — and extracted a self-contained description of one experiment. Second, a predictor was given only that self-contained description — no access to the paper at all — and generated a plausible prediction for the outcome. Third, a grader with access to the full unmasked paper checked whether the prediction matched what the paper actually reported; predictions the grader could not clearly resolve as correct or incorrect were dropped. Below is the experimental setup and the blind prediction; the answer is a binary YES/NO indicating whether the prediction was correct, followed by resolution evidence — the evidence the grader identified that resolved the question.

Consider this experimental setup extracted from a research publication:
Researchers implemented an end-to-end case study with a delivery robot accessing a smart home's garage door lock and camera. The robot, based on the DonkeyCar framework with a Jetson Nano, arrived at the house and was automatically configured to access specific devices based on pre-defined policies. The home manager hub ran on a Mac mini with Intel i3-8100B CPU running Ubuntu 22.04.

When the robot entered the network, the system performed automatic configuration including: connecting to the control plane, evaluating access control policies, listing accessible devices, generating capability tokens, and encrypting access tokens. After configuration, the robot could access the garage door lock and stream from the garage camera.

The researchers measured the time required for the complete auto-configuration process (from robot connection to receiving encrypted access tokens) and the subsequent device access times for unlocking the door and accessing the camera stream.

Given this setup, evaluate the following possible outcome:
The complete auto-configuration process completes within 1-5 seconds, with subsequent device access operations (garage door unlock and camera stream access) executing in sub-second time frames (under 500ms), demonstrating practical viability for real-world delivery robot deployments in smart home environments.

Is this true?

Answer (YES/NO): NO